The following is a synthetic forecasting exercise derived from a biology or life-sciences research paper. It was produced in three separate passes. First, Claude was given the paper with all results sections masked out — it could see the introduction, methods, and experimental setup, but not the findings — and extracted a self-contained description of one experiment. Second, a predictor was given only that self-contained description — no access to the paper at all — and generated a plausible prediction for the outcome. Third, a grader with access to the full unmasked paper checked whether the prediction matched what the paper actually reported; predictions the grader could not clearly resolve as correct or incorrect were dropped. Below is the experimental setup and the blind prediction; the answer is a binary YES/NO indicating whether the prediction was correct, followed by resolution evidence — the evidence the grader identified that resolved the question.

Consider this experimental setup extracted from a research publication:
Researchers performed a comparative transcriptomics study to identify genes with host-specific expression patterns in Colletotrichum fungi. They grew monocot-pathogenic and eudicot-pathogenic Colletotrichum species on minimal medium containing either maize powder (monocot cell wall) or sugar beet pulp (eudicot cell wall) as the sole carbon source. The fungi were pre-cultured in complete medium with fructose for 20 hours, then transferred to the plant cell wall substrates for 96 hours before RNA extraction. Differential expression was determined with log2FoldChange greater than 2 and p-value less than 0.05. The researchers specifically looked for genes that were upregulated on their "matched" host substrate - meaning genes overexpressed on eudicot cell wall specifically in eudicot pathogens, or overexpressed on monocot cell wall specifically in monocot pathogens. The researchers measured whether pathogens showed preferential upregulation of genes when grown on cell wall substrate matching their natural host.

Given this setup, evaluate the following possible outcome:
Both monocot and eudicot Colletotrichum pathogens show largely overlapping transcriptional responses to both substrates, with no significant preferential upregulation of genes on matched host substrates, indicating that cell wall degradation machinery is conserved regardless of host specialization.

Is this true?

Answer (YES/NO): NO